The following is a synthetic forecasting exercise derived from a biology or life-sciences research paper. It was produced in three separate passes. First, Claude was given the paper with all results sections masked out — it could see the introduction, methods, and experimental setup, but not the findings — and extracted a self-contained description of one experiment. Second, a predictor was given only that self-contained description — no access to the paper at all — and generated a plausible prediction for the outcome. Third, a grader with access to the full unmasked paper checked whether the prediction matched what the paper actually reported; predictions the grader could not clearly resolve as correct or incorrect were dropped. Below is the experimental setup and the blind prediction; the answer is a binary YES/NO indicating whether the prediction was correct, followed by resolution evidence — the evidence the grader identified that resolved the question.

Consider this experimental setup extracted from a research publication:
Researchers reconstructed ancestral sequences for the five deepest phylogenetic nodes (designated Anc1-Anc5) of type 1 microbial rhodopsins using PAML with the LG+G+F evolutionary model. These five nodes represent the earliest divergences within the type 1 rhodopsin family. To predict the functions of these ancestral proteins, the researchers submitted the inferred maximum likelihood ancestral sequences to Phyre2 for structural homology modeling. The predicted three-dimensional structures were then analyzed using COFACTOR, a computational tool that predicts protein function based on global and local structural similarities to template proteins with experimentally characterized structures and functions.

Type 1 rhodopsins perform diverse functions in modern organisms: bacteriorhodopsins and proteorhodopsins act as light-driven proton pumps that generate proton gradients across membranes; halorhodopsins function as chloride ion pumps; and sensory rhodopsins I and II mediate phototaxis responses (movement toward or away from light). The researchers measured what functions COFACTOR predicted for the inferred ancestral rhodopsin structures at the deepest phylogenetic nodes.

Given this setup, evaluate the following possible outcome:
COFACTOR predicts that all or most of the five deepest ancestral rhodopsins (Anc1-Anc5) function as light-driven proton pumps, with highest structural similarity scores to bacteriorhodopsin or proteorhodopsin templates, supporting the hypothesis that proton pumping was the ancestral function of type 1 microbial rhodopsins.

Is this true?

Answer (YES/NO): YES